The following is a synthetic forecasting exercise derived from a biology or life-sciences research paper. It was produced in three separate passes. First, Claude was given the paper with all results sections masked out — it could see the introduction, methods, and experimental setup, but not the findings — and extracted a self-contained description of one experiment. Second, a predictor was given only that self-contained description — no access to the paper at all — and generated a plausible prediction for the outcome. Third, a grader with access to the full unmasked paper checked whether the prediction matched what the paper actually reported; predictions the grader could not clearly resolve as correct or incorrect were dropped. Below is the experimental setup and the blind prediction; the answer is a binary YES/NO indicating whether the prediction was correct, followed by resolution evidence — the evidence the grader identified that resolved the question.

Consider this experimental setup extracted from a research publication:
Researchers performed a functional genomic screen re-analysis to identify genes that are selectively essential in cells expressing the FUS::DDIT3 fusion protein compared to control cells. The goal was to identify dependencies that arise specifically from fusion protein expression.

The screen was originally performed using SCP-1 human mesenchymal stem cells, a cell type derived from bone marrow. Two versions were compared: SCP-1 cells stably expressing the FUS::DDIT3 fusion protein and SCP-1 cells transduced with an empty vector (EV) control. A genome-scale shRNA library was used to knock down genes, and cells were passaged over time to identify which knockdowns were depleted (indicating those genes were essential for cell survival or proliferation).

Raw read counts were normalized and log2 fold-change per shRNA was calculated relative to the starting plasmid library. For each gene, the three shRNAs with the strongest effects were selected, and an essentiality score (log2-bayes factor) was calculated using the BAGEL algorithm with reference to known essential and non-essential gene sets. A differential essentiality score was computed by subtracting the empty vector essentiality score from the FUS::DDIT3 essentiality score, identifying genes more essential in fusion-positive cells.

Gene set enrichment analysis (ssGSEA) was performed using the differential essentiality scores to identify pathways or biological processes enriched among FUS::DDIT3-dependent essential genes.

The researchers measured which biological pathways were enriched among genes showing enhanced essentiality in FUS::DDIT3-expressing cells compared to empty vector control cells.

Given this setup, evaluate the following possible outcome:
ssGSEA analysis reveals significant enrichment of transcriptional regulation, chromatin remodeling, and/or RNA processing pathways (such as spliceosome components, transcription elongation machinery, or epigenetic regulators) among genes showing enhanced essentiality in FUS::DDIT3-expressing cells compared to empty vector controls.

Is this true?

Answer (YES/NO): NO